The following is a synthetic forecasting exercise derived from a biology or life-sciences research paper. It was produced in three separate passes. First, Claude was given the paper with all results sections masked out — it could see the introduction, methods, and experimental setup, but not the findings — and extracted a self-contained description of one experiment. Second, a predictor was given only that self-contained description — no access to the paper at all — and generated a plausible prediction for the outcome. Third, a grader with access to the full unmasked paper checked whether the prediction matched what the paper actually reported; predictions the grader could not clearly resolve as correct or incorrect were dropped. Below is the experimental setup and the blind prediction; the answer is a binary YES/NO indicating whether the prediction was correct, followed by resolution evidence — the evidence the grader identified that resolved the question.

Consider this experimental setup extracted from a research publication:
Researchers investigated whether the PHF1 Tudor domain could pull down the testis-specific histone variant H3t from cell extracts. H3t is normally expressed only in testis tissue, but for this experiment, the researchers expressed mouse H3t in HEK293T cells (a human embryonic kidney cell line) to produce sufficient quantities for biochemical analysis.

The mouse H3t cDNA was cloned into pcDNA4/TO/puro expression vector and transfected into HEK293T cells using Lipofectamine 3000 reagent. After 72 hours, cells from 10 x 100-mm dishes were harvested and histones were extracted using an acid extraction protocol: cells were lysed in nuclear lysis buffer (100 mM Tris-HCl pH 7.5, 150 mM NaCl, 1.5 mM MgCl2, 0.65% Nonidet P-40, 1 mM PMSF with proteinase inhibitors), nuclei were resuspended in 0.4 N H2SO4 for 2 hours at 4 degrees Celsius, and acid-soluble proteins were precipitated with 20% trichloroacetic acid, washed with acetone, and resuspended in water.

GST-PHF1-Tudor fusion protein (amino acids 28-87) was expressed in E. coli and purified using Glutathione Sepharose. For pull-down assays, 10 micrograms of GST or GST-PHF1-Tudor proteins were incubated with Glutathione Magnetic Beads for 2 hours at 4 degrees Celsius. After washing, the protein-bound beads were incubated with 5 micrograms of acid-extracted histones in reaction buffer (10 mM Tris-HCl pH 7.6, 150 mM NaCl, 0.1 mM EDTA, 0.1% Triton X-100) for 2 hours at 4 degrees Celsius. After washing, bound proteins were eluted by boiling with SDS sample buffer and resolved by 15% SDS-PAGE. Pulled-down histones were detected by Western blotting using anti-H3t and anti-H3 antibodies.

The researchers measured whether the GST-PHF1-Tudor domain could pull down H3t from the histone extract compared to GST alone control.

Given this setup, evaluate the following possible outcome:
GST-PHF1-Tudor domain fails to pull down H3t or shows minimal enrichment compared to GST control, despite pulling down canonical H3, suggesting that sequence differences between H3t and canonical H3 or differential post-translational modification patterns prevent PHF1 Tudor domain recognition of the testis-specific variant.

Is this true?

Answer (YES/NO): NO